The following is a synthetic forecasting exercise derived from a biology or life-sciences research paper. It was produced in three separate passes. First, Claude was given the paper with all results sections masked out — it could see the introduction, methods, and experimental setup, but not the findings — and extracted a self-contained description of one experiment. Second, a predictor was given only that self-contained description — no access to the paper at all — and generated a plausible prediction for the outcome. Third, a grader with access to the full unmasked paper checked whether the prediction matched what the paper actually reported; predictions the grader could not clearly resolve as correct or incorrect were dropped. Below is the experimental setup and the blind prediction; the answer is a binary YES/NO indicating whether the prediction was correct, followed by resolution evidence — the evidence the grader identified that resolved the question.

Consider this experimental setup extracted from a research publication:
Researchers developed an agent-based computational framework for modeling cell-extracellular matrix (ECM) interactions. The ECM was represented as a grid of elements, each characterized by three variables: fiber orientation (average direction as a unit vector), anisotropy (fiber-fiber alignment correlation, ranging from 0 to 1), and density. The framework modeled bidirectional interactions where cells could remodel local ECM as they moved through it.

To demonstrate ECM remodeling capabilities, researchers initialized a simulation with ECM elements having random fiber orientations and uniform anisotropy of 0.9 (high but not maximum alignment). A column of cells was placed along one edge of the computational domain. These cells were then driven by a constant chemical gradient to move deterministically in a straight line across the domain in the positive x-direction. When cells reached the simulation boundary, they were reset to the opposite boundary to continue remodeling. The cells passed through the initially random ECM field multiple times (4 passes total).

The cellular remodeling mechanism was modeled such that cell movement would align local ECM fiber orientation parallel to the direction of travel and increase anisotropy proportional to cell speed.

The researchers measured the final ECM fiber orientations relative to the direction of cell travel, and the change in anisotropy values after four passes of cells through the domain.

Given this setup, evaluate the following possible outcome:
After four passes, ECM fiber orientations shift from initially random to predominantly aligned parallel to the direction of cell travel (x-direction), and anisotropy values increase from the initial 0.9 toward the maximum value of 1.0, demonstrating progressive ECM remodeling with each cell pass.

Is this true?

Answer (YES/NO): YES